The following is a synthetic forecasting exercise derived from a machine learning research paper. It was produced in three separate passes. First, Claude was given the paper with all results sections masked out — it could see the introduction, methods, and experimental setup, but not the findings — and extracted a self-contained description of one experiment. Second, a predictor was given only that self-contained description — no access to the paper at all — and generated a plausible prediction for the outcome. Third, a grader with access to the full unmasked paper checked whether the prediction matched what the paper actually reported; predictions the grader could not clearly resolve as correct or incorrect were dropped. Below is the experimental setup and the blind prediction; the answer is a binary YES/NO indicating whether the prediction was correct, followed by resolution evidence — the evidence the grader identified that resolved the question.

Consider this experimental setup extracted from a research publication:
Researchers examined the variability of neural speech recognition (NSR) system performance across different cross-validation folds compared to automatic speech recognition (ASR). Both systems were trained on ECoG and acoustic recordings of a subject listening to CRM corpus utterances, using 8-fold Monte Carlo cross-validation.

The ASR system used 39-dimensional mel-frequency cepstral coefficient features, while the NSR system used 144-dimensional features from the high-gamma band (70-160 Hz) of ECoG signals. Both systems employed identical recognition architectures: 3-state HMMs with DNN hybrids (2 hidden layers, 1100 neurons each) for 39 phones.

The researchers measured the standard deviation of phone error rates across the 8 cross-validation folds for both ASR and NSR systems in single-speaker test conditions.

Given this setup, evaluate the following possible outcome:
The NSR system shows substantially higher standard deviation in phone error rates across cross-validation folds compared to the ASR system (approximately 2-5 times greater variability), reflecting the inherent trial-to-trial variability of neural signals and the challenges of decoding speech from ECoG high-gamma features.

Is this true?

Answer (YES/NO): NO